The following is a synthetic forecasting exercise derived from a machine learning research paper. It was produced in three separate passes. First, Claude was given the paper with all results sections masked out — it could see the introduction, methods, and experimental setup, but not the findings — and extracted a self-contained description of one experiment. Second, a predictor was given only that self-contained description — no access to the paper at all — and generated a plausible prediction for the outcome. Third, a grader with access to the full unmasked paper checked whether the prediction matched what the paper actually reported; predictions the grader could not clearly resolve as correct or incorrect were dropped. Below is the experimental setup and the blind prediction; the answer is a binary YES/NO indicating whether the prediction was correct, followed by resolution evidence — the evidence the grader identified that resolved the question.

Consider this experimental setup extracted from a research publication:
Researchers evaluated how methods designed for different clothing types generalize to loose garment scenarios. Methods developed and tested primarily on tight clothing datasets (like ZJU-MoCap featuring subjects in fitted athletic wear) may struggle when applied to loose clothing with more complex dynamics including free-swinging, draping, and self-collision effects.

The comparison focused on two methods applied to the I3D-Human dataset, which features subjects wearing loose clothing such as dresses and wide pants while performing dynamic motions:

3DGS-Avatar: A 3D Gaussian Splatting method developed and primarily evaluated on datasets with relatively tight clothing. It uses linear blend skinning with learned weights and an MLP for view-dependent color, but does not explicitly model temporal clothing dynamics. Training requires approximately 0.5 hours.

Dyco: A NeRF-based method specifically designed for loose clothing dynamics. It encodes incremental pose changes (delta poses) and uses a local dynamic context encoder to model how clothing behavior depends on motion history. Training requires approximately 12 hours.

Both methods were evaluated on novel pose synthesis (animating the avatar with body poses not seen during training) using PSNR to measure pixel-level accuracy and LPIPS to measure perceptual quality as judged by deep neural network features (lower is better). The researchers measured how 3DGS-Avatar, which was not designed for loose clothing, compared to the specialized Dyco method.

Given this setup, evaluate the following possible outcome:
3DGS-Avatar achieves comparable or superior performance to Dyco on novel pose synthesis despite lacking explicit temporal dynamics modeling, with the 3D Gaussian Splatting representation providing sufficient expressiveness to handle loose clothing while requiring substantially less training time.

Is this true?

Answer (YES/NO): NO